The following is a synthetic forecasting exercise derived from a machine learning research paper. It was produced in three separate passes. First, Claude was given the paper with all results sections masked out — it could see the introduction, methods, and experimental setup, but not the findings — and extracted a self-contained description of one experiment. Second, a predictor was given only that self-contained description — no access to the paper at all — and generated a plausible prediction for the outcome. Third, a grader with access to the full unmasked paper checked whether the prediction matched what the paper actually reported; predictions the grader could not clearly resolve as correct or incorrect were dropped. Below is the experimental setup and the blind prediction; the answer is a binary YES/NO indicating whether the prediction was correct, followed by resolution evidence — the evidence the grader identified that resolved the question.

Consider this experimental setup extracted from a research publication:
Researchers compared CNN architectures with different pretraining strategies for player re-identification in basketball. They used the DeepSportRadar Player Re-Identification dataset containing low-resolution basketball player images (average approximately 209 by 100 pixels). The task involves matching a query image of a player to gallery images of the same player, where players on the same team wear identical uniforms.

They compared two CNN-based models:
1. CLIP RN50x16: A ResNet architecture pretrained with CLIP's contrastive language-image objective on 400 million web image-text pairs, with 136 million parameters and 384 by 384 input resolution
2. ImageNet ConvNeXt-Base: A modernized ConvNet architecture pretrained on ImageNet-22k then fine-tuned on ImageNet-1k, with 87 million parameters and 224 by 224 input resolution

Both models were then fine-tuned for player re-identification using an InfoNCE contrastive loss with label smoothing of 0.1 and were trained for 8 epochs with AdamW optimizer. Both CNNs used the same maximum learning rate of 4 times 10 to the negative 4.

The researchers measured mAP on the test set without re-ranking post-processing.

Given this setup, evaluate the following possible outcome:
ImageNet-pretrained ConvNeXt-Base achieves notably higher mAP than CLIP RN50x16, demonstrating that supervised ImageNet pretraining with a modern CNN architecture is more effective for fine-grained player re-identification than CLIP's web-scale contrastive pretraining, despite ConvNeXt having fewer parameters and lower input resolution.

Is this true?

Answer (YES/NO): NO